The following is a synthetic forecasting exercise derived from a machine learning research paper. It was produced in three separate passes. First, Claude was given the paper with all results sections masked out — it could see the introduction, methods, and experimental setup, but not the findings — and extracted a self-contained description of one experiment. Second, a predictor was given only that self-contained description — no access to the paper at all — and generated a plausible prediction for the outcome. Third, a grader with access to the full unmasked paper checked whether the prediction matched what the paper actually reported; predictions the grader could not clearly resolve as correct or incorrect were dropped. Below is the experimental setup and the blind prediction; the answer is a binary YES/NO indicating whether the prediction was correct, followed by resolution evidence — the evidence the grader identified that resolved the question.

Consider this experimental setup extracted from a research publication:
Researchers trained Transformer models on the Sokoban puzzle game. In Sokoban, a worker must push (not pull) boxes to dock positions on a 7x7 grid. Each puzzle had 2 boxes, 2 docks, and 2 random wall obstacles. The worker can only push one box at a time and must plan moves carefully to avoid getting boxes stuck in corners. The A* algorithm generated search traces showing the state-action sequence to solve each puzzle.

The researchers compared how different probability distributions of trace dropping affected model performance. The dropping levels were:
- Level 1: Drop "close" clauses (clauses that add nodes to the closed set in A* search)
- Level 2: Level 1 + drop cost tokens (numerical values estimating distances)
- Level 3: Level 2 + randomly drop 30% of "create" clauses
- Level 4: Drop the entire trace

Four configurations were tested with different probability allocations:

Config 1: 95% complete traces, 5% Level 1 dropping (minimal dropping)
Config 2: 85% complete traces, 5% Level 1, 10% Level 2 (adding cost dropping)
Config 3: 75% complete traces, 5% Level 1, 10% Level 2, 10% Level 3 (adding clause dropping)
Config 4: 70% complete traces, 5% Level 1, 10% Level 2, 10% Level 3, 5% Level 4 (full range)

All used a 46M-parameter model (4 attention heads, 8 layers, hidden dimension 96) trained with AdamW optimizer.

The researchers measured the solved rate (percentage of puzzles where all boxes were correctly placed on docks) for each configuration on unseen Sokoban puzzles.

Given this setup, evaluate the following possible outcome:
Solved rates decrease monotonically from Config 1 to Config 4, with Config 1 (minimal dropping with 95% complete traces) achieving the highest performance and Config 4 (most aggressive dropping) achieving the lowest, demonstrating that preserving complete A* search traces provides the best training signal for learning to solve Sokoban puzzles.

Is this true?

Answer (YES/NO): NO